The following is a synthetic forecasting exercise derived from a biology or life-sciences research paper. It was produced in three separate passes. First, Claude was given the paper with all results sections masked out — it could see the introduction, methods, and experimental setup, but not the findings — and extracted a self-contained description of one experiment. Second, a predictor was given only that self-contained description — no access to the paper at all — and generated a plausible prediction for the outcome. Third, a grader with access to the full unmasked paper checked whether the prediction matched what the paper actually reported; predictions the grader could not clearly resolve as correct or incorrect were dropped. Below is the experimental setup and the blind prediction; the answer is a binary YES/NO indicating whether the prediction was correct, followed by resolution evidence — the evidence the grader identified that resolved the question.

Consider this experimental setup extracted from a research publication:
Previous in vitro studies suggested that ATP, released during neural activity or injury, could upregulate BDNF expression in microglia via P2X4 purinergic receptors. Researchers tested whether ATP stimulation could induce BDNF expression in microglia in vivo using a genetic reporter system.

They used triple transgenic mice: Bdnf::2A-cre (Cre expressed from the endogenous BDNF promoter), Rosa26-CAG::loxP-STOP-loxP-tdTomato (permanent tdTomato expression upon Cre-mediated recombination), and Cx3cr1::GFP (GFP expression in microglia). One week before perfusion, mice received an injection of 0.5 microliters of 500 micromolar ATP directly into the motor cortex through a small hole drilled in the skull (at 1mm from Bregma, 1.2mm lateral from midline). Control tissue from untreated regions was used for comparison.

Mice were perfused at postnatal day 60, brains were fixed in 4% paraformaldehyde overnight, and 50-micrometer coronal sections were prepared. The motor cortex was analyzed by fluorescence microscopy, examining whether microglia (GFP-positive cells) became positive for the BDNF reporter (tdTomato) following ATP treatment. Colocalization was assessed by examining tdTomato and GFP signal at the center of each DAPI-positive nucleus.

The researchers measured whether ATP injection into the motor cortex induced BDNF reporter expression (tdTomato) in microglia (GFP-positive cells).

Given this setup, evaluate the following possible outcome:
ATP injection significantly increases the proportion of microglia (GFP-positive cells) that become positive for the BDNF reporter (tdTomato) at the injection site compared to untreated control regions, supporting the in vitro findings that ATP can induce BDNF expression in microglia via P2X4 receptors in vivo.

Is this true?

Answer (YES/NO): NO